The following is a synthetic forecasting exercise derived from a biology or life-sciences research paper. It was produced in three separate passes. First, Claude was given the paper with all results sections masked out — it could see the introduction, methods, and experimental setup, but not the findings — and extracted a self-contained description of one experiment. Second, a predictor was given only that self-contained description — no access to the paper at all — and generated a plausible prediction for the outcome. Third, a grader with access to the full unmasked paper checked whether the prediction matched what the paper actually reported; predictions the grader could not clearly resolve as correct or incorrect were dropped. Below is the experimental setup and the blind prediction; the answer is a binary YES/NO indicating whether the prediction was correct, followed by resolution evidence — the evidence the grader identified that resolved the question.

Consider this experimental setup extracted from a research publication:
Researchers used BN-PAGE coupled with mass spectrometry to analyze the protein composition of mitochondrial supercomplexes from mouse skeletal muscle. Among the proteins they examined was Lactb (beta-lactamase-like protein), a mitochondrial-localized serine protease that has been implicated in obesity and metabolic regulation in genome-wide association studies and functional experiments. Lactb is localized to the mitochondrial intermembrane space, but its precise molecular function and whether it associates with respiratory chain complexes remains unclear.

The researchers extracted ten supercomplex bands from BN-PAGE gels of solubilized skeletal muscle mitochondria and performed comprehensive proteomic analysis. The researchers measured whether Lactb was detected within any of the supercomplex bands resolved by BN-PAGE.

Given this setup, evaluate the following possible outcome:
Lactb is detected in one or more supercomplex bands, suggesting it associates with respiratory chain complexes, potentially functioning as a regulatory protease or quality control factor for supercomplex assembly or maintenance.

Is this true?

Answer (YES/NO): NO